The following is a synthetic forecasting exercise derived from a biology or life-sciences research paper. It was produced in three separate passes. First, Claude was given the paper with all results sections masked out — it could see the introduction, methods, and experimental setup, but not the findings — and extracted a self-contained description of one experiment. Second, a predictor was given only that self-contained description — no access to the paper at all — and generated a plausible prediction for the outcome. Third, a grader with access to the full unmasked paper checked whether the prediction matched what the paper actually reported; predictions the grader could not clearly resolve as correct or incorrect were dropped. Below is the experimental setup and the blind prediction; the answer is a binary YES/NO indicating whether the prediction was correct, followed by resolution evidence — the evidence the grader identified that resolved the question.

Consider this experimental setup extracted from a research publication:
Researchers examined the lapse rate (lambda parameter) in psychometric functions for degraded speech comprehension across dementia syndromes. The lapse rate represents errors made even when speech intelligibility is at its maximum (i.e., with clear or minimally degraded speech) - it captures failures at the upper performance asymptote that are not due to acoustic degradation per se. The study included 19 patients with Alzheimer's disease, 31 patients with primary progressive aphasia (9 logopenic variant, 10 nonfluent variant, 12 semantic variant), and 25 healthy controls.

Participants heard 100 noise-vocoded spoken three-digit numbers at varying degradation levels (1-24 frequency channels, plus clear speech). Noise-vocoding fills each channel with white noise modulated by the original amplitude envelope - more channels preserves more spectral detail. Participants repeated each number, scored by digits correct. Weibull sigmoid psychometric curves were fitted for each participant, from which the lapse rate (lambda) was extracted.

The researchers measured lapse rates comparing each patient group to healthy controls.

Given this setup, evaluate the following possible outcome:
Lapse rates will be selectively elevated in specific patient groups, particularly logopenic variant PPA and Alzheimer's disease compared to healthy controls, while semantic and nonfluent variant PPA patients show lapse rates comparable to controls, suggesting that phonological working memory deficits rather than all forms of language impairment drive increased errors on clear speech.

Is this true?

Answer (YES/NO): NO